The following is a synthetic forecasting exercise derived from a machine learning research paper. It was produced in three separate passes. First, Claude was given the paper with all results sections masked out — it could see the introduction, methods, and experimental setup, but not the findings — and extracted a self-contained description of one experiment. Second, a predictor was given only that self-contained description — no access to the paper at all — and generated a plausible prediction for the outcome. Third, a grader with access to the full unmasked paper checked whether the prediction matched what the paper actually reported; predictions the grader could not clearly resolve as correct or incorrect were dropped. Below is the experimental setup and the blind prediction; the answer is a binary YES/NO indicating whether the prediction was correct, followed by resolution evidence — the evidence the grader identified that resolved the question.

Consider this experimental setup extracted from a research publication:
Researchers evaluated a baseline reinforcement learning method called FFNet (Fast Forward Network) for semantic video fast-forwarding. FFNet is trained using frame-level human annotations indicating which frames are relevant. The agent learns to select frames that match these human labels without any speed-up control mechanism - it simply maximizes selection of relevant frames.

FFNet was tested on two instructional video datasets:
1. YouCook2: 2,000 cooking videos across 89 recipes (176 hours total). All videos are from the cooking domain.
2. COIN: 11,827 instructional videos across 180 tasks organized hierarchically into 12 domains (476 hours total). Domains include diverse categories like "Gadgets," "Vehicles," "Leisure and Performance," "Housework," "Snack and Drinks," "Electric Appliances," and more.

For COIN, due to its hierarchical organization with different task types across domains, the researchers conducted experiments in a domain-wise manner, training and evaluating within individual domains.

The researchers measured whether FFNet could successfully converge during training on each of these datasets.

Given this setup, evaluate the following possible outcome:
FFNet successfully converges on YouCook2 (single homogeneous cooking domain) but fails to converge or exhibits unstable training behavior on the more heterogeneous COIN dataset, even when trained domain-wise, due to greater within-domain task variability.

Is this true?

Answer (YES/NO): NO